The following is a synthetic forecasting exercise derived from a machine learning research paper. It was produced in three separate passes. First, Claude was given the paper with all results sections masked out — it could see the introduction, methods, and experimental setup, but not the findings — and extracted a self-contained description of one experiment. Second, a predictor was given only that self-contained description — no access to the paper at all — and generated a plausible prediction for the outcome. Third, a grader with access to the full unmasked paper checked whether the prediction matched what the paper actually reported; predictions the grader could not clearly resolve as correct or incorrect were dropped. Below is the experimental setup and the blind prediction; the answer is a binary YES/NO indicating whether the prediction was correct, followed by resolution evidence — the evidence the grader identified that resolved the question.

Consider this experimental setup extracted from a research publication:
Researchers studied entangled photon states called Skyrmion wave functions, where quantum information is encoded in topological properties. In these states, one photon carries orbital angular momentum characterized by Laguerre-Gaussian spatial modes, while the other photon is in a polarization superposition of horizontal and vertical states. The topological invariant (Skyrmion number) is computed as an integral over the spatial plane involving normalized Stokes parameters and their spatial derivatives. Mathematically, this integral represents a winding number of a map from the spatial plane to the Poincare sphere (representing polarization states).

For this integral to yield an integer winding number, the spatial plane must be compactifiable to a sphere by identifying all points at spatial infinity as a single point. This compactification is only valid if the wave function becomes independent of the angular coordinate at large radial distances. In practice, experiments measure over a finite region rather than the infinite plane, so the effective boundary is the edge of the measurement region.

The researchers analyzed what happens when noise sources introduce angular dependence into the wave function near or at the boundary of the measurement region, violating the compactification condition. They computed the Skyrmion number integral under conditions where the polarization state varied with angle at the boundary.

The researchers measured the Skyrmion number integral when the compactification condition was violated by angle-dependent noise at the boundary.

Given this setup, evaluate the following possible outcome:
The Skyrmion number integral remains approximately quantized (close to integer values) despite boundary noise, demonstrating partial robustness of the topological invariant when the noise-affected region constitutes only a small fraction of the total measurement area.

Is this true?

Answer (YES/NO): NO